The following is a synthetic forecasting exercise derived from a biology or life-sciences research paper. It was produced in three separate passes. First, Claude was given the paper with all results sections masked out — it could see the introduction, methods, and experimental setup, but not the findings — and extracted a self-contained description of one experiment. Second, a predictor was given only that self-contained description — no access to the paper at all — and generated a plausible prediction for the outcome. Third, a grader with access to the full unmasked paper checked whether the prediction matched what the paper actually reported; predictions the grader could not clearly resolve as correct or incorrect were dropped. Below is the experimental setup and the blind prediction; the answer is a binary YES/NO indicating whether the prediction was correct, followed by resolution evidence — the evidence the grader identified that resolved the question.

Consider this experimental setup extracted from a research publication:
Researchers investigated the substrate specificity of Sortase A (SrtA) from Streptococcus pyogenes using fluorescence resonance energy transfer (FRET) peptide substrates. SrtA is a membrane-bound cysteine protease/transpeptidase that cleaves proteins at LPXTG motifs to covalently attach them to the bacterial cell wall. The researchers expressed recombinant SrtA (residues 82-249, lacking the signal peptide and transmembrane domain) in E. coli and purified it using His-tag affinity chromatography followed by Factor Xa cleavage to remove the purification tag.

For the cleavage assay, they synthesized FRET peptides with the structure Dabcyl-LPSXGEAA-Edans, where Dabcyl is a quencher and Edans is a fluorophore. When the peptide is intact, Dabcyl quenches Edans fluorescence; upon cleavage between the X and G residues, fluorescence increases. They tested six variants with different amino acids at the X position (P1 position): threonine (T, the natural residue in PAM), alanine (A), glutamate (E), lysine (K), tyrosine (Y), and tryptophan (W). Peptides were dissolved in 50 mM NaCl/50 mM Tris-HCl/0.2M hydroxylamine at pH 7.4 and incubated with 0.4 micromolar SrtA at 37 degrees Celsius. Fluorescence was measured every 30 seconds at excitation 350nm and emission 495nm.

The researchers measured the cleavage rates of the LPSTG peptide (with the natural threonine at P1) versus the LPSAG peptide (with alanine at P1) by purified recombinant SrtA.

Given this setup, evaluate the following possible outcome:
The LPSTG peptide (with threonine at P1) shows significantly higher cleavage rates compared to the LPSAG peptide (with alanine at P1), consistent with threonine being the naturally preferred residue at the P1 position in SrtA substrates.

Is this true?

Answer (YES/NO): YES